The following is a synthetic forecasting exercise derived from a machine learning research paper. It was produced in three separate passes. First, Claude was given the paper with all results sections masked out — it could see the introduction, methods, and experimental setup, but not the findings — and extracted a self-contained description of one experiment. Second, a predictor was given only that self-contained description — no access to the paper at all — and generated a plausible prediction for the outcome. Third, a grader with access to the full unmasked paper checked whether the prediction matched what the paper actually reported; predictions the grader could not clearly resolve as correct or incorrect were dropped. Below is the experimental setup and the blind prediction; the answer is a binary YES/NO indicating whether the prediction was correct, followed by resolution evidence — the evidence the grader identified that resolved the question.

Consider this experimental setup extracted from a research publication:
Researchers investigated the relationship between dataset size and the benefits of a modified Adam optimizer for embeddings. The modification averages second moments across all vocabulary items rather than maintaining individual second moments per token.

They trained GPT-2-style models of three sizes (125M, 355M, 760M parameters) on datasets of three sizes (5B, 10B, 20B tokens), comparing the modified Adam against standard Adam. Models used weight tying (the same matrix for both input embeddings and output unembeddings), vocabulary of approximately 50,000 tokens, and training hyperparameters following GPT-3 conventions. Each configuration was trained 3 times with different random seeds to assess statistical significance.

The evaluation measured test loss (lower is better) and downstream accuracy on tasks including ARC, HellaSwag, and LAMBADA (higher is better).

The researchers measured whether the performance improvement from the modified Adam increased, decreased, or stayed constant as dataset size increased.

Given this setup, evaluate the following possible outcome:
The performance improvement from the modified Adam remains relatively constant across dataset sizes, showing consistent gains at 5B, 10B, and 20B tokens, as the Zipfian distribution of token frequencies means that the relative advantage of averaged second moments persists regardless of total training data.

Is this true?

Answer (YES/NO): NO